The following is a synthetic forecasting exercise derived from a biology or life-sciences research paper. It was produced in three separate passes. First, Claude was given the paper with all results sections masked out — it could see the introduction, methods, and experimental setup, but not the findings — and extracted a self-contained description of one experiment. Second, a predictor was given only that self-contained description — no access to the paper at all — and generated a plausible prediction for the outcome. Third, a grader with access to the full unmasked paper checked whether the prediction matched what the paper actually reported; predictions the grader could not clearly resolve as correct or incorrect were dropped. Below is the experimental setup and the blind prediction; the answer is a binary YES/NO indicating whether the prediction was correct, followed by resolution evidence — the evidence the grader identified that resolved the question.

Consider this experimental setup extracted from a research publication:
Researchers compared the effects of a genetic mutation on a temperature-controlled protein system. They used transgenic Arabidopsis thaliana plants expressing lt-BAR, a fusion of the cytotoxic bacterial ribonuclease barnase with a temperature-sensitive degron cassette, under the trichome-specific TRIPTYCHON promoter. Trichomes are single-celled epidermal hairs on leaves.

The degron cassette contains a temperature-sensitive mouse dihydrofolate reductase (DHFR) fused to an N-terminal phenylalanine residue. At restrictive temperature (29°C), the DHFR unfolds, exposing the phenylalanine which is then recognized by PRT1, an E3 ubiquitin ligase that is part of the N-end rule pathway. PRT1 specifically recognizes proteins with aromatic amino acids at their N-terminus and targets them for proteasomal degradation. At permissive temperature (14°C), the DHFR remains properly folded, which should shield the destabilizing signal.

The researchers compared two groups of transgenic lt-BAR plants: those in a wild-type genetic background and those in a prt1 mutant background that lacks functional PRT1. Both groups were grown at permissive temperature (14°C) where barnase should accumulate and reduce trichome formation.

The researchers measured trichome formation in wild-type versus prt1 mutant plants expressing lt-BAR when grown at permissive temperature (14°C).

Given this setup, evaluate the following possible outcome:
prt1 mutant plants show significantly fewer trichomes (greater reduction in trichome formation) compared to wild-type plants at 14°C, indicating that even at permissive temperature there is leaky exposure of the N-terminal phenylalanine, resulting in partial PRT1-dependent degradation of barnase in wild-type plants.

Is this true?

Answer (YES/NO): NO